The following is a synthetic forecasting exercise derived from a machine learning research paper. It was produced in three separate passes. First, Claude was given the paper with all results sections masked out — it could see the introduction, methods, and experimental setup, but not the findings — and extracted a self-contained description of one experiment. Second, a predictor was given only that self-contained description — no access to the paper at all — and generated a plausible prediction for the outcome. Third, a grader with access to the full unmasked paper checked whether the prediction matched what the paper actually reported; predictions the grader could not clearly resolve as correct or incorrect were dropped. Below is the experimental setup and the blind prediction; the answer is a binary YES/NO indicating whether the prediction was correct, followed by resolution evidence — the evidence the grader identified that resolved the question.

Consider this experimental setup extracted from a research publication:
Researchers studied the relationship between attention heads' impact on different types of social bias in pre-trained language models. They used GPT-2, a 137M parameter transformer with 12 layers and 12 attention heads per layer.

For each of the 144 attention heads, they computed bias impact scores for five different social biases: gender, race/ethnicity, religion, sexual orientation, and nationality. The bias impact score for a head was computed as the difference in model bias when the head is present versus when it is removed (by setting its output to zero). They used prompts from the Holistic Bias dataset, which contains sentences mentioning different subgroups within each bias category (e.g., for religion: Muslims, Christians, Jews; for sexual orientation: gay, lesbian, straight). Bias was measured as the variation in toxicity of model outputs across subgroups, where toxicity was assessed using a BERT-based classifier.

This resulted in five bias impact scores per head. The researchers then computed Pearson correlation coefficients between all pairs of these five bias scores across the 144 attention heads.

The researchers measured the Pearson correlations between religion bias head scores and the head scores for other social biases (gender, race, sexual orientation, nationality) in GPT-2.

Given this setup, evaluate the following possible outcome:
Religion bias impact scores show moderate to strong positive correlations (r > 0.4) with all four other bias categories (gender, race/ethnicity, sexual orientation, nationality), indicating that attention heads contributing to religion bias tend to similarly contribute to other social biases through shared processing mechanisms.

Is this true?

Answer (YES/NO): NO